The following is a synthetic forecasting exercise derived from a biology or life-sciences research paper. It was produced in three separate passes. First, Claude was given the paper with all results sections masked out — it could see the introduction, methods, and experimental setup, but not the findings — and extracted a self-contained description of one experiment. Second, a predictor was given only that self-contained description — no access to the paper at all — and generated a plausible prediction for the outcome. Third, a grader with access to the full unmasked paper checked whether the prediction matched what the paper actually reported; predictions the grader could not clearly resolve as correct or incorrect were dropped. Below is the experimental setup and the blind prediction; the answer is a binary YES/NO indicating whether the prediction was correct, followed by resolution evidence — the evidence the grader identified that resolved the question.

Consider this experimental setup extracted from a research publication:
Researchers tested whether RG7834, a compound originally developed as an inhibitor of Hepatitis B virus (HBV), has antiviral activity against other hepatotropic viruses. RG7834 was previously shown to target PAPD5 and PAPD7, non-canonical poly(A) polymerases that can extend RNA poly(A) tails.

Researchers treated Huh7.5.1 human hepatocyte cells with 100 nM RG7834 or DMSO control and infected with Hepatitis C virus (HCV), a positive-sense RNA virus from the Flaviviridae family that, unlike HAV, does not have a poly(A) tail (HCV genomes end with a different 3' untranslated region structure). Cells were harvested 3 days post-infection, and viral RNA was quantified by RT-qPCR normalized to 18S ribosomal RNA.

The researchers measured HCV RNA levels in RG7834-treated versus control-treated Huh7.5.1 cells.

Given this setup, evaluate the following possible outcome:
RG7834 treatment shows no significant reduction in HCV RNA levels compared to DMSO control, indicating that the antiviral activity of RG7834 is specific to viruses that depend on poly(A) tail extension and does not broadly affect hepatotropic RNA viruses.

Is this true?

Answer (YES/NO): YES